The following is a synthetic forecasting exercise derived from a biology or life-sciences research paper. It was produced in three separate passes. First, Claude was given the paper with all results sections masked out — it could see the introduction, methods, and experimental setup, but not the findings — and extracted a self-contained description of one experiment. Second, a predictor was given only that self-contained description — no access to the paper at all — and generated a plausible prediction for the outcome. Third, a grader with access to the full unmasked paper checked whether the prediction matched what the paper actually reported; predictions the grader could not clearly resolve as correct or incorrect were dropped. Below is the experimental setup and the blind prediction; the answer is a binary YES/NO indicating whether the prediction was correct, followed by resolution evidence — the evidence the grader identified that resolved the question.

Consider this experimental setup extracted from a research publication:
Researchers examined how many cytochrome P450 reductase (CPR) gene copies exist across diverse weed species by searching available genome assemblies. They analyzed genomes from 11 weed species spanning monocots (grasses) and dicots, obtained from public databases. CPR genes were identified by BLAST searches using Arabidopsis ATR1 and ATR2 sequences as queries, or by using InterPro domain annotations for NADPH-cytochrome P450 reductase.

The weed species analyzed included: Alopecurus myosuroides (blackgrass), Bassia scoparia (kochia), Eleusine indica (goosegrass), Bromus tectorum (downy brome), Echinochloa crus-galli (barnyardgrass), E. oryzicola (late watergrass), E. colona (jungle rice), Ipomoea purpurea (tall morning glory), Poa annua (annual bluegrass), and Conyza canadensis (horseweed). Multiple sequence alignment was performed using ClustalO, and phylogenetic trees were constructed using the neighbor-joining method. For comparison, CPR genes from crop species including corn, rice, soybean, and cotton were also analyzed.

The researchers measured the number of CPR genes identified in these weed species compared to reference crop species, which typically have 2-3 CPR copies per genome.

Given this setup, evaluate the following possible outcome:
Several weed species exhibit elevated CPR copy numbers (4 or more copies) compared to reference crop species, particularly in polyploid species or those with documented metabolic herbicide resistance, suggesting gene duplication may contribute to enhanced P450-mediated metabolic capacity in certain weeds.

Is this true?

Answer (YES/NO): NO